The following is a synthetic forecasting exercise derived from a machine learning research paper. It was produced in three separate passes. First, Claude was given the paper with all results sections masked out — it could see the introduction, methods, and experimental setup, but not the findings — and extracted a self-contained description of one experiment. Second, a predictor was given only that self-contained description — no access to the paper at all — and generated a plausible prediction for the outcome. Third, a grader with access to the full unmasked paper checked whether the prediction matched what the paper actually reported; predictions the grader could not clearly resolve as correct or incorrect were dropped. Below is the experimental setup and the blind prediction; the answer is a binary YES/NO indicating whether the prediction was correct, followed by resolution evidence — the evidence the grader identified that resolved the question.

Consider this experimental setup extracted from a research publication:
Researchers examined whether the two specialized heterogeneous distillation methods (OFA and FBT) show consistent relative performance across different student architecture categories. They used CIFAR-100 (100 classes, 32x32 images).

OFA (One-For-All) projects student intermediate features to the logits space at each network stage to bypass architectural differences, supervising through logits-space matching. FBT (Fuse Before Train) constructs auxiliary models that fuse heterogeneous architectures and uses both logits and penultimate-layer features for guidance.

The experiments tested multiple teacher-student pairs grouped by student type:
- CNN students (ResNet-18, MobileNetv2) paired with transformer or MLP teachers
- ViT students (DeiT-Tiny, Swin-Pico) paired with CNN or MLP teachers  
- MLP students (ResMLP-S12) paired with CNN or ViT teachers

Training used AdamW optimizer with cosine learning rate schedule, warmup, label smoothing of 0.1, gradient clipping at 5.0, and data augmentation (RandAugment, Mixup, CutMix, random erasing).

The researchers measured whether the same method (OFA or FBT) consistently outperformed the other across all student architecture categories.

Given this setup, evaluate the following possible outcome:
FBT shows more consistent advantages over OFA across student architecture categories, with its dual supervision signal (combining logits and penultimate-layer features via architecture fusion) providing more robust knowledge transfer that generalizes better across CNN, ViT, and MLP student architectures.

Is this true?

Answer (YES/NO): YES